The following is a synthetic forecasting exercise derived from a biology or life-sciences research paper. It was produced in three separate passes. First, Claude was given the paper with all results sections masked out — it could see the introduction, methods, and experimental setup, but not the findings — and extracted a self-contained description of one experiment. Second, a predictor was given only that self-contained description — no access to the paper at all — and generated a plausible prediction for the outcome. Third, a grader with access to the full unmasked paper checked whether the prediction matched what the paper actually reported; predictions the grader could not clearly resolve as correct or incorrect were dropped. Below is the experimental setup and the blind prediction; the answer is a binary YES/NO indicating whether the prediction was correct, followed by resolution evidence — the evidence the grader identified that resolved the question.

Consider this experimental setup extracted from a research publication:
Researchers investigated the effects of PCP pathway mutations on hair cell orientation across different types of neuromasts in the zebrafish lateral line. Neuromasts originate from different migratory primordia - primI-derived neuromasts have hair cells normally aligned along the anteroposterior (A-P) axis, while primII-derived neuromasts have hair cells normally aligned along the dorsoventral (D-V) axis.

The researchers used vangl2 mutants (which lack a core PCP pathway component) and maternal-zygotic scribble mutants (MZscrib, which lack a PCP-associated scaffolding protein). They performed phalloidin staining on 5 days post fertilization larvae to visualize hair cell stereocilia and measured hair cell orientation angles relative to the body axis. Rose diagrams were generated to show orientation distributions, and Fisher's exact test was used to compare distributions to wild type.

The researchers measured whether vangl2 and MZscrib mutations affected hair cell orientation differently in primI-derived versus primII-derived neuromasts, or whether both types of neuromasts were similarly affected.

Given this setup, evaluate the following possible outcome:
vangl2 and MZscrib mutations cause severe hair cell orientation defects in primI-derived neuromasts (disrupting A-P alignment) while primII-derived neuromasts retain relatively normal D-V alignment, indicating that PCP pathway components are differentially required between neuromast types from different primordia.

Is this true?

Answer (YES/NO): NO